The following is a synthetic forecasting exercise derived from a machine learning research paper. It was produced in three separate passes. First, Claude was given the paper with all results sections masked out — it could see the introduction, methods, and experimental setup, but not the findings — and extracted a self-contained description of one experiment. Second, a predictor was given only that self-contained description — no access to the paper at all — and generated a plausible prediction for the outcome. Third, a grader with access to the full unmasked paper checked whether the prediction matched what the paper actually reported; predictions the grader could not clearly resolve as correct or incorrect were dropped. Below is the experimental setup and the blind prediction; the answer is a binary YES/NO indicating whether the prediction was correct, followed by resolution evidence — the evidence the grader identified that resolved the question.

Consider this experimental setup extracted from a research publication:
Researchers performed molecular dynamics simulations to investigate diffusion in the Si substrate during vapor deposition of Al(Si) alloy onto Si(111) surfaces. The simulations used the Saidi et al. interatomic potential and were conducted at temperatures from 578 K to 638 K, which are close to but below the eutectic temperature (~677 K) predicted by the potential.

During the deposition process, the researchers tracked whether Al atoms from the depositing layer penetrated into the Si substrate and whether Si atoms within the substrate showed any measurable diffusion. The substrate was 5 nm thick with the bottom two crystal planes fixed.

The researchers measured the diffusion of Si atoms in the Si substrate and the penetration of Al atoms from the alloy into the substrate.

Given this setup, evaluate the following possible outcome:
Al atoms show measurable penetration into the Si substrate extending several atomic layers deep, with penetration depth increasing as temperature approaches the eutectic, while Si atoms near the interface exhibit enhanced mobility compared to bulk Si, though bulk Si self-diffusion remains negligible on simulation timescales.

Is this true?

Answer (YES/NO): NO